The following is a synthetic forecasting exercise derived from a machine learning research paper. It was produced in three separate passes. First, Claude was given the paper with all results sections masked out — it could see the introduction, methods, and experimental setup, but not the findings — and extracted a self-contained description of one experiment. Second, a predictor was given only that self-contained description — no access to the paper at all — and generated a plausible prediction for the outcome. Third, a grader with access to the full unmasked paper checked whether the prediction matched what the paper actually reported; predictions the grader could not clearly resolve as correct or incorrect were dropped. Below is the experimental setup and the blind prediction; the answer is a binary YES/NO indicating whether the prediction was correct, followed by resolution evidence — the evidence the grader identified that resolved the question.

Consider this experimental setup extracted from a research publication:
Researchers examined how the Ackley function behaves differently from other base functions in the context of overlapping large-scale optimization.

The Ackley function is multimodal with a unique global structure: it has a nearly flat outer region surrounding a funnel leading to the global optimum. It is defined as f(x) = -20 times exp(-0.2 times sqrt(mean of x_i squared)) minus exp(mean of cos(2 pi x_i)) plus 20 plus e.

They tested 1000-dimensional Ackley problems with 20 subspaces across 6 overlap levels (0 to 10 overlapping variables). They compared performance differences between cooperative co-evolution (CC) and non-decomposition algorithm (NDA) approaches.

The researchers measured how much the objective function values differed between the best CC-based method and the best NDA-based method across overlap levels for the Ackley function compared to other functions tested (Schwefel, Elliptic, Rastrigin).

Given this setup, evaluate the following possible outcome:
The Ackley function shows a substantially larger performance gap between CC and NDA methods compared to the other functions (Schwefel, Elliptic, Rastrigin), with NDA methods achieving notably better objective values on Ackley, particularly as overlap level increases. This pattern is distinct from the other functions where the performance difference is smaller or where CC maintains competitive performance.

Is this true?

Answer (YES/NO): NO